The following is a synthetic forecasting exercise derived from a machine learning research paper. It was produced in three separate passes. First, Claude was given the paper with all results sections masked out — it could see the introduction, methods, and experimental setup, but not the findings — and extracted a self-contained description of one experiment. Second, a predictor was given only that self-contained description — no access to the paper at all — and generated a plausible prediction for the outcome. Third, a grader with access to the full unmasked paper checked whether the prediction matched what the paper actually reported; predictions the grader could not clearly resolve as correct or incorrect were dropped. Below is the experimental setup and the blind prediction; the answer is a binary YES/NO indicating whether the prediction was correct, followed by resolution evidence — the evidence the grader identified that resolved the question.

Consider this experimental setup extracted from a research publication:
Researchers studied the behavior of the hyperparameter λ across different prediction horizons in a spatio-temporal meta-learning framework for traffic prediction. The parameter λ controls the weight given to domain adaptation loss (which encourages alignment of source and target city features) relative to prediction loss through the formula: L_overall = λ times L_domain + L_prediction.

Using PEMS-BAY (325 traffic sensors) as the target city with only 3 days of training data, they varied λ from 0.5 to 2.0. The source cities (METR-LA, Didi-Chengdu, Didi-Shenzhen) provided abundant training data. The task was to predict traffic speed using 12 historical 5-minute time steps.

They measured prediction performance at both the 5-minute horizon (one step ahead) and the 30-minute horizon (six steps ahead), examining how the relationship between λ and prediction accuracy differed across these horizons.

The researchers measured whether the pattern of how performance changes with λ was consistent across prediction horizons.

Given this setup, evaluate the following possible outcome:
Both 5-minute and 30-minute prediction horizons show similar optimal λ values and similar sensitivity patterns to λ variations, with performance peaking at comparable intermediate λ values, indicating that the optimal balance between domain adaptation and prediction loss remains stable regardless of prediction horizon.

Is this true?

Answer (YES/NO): NO